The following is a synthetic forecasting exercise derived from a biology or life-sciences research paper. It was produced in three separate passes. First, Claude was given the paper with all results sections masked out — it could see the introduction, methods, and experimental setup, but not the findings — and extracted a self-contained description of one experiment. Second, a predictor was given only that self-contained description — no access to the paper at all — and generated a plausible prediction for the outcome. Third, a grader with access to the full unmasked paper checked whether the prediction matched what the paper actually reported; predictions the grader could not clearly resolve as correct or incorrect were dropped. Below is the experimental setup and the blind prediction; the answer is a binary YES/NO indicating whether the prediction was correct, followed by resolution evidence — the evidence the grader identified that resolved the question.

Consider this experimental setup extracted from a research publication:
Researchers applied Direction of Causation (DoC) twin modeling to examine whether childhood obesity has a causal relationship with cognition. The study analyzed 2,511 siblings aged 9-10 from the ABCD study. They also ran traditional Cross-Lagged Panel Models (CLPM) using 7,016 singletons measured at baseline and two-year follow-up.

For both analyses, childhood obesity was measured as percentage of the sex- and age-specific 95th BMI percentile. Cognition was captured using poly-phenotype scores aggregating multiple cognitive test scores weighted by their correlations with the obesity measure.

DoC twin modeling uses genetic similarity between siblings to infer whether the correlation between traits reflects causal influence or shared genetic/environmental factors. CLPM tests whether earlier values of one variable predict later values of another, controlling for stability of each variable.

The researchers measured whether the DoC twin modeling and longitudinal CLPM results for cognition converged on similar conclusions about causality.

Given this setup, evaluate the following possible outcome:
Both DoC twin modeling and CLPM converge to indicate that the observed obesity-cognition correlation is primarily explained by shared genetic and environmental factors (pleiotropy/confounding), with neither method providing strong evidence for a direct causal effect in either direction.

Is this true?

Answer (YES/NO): NO